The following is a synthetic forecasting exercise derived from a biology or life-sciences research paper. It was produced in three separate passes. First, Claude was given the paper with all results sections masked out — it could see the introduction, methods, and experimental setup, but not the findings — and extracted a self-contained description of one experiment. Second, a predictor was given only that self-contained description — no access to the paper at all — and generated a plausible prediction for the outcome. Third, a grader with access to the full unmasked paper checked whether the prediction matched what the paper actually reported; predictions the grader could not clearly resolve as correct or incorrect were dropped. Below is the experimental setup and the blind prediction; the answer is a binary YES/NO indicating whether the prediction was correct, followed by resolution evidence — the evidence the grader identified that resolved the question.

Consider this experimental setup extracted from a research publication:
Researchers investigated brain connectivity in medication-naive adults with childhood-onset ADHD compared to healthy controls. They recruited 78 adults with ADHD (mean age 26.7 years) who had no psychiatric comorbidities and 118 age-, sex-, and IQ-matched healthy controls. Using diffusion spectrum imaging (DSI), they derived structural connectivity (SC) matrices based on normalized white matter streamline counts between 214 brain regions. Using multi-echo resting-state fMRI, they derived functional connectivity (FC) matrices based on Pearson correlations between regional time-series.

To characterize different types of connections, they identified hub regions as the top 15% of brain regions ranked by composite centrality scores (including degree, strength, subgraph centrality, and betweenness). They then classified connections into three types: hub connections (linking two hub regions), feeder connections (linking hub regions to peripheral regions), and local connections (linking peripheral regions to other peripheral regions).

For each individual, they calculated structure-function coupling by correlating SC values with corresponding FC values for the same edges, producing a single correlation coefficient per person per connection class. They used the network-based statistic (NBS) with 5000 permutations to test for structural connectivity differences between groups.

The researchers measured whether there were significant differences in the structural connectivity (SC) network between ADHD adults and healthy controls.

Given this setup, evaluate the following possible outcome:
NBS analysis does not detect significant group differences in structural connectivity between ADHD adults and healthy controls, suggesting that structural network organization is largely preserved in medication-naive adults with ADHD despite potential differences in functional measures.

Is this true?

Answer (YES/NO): YES